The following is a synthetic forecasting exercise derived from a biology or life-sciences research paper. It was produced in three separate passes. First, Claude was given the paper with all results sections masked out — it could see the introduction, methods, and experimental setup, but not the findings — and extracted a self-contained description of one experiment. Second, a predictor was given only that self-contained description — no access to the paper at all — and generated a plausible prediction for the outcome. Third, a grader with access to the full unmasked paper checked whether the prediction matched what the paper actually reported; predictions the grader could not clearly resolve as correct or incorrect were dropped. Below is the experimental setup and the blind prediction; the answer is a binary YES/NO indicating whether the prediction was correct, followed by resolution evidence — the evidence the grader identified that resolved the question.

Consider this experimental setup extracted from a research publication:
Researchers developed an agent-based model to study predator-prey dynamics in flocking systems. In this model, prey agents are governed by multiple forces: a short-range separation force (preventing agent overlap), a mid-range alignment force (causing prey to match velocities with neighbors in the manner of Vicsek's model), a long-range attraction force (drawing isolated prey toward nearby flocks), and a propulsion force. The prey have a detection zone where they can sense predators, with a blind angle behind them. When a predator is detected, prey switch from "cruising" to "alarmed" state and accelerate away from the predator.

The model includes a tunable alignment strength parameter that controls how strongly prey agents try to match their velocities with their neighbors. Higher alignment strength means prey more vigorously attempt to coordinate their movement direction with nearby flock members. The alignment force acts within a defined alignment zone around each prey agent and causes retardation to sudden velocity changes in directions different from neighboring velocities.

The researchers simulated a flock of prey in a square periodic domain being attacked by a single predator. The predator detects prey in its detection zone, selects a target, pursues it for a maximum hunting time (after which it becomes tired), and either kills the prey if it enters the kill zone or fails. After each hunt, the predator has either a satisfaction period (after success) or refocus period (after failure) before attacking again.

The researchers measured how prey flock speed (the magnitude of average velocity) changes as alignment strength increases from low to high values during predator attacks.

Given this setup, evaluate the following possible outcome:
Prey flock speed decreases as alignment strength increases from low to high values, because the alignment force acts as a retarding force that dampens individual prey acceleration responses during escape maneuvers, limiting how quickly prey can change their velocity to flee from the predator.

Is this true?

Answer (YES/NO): YES